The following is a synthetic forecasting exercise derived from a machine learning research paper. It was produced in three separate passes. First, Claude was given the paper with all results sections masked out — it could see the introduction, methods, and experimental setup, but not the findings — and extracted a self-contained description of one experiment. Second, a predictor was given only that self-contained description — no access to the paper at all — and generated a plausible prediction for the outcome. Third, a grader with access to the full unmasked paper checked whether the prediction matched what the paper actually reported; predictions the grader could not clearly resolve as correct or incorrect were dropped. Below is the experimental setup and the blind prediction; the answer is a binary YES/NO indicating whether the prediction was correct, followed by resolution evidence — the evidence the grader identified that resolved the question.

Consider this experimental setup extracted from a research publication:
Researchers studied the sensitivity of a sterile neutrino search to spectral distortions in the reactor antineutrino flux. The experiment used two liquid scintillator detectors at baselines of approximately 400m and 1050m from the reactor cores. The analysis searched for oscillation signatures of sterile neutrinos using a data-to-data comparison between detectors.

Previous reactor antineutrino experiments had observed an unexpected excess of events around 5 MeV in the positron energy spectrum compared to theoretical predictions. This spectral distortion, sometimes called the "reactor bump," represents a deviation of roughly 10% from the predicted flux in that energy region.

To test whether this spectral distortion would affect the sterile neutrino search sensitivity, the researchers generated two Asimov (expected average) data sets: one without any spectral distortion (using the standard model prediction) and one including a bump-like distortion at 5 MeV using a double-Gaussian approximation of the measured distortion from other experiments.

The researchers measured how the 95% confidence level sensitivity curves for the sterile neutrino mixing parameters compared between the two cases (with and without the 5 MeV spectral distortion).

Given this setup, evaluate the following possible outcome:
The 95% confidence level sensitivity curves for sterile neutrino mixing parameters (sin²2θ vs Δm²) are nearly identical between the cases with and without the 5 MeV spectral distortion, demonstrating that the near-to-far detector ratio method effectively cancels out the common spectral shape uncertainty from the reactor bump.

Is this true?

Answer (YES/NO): YES